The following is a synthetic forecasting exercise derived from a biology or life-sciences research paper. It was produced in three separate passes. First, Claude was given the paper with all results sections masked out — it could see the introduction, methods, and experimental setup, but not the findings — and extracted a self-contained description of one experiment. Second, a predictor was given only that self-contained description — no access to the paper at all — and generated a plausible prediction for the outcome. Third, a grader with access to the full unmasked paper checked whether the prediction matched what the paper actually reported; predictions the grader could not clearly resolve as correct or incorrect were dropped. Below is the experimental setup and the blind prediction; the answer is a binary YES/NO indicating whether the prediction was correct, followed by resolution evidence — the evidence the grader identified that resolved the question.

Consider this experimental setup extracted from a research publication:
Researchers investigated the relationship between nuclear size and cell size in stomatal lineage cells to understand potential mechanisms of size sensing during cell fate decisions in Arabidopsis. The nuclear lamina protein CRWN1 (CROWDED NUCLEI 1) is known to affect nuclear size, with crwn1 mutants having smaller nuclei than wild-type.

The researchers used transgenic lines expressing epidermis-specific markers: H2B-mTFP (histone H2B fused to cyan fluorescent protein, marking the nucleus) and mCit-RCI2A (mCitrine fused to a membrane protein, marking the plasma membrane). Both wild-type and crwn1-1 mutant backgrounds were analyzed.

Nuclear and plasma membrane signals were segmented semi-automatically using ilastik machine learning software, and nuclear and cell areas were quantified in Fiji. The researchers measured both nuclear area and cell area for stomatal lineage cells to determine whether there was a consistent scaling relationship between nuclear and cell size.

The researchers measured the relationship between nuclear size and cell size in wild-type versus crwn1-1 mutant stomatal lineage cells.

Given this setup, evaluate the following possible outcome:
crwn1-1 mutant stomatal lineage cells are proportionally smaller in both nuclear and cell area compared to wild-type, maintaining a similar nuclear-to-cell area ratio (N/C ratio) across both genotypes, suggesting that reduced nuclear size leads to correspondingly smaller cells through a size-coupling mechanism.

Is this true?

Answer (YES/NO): NO